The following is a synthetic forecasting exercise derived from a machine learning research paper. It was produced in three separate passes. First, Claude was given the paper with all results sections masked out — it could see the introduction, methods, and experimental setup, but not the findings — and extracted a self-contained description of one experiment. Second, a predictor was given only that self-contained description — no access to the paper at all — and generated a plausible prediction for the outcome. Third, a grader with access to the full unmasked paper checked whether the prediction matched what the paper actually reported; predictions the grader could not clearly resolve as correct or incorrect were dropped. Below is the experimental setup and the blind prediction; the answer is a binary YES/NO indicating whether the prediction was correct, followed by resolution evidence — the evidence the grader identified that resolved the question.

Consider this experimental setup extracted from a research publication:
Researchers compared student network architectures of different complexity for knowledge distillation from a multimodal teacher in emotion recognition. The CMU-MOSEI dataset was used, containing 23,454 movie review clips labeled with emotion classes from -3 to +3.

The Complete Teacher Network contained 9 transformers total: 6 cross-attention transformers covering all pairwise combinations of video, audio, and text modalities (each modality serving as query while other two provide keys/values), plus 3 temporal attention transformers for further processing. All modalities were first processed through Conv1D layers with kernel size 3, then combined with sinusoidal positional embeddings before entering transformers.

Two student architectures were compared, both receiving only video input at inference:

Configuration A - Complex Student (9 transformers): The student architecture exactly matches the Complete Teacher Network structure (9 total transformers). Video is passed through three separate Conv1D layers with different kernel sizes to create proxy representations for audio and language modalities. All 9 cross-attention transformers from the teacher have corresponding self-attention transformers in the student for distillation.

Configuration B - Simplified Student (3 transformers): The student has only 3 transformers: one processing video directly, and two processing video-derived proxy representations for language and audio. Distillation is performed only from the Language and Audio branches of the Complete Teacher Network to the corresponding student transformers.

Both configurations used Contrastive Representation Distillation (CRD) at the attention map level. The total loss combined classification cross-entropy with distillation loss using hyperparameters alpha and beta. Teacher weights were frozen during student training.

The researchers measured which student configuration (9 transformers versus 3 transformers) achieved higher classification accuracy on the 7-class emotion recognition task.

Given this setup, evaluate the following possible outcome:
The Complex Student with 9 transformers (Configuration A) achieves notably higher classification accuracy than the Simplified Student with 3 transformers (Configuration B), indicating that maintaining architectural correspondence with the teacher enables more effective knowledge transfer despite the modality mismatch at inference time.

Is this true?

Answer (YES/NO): NO